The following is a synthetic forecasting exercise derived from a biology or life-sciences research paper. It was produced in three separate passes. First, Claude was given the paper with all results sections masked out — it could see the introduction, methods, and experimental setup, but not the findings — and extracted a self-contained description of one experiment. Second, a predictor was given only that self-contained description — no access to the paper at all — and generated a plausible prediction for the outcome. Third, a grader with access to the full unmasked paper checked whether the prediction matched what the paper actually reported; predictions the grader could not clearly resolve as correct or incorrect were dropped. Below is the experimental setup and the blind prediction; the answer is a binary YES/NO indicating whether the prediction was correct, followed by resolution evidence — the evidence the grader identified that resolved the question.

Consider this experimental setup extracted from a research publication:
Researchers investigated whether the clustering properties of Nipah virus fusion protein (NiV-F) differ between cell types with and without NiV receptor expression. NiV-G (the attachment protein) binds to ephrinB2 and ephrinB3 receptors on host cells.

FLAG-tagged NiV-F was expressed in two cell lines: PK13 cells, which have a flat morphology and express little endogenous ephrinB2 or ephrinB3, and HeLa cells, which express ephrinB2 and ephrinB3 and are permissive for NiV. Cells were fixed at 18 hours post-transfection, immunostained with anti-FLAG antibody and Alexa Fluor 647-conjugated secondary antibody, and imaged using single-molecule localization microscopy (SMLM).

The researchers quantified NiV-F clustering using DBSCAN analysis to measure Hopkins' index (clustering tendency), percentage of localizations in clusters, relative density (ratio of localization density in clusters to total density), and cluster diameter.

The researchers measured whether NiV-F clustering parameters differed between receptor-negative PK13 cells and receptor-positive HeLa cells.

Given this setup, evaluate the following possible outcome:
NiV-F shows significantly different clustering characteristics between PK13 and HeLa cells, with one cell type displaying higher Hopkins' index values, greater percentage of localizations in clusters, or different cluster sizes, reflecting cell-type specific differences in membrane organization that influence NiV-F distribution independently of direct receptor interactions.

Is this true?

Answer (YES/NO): NO